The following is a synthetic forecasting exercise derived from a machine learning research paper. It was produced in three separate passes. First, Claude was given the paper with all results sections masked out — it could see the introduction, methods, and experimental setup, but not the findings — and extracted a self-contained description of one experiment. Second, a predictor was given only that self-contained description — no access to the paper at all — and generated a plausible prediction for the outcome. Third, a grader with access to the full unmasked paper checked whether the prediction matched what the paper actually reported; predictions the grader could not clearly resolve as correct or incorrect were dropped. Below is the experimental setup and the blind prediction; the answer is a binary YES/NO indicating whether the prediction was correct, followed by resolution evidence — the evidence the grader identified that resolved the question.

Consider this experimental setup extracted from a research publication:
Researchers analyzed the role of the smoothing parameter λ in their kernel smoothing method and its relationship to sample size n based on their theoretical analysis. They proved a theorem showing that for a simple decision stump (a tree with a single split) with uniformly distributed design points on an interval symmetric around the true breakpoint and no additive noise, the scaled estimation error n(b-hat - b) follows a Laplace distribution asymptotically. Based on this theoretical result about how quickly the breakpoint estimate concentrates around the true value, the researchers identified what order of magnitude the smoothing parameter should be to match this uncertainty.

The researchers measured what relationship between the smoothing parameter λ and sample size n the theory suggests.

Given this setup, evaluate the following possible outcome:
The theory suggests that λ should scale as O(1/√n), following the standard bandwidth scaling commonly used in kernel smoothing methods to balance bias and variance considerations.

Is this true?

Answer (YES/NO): NO